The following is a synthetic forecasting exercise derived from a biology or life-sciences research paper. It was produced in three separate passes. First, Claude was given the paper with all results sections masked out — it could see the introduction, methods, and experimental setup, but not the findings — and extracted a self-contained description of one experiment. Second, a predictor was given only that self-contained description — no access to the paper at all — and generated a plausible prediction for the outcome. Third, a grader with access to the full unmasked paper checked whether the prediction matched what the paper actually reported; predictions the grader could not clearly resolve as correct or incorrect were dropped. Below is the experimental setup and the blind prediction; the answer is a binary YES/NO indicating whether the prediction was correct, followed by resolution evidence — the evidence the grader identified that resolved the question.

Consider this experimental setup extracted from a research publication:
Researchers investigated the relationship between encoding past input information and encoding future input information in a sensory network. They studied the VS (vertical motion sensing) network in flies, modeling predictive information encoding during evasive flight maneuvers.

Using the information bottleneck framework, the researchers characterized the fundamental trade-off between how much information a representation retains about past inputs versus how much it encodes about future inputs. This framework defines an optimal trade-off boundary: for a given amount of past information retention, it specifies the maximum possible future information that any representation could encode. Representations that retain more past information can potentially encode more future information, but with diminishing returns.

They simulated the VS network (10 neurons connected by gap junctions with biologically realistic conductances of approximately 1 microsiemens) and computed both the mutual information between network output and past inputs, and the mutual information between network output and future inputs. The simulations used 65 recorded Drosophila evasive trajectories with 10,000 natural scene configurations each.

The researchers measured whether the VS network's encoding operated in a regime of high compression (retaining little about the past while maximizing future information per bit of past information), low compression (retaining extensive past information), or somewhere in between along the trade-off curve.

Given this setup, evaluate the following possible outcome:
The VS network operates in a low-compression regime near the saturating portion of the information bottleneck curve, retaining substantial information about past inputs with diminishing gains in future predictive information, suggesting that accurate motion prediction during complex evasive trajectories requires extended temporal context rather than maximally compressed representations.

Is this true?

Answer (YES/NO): NO